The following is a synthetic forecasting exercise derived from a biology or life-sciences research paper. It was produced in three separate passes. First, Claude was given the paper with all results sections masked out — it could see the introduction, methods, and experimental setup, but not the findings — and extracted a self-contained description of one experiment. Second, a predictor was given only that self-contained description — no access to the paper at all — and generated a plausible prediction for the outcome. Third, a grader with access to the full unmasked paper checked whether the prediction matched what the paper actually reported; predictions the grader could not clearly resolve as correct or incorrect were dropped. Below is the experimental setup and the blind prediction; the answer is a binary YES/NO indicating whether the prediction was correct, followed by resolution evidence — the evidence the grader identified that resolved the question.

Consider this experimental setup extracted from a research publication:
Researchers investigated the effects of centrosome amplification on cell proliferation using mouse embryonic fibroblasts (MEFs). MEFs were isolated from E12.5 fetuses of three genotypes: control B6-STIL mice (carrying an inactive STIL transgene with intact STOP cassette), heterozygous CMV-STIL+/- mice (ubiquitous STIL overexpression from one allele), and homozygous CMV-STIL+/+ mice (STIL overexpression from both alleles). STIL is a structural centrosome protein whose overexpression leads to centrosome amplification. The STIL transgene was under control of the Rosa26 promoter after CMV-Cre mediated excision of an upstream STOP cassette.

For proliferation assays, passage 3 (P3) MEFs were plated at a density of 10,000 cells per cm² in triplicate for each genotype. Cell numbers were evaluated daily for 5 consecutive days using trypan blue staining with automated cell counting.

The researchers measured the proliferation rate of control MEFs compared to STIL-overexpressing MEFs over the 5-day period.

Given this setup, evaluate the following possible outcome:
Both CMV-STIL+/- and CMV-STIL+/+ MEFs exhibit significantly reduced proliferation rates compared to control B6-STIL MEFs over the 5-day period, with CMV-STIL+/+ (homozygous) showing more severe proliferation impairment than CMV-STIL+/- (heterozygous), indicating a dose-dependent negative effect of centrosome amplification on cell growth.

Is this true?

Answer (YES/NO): YES